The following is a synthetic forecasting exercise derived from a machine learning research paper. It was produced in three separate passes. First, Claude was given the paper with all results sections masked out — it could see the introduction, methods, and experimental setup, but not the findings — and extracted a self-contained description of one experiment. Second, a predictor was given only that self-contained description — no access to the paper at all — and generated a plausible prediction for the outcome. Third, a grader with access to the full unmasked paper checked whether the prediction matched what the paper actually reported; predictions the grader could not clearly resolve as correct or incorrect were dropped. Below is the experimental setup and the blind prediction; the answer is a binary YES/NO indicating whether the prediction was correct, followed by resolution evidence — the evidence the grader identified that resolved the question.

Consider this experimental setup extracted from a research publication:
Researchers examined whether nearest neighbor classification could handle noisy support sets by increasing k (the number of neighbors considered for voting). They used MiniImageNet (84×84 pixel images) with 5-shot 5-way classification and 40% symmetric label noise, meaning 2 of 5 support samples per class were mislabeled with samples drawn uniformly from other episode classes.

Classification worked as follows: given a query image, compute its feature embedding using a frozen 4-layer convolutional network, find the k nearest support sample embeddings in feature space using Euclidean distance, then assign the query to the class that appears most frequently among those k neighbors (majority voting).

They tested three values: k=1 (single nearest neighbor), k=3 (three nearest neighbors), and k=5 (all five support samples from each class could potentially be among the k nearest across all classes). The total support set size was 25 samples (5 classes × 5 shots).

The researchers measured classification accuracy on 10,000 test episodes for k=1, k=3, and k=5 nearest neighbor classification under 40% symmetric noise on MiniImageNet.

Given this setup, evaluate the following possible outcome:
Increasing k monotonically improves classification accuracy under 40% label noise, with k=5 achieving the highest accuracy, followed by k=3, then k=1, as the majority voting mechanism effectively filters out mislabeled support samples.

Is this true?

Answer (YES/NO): YES